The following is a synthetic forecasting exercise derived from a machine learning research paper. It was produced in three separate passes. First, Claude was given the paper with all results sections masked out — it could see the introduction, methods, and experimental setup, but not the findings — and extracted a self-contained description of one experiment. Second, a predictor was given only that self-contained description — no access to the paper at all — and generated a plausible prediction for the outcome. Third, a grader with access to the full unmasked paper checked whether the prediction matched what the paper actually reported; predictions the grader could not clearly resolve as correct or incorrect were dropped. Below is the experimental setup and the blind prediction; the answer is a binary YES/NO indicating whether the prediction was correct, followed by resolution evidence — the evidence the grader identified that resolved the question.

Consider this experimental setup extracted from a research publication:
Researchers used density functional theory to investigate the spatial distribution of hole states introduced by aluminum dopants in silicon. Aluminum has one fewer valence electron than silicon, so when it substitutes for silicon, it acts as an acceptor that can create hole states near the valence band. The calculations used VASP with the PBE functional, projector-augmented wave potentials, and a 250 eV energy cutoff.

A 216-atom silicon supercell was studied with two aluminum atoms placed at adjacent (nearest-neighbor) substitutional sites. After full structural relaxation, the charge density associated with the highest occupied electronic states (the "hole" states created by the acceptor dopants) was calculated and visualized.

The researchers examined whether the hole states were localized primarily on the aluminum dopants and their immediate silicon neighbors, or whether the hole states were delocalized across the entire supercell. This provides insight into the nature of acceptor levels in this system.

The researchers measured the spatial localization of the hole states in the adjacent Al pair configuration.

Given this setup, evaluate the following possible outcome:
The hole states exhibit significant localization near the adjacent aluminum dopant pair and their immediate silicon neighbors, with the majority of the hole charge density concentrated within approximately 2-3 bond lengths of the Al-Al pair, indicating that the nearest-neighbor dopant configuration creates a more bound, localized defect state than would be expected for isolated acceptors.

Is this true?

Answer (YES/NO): NO